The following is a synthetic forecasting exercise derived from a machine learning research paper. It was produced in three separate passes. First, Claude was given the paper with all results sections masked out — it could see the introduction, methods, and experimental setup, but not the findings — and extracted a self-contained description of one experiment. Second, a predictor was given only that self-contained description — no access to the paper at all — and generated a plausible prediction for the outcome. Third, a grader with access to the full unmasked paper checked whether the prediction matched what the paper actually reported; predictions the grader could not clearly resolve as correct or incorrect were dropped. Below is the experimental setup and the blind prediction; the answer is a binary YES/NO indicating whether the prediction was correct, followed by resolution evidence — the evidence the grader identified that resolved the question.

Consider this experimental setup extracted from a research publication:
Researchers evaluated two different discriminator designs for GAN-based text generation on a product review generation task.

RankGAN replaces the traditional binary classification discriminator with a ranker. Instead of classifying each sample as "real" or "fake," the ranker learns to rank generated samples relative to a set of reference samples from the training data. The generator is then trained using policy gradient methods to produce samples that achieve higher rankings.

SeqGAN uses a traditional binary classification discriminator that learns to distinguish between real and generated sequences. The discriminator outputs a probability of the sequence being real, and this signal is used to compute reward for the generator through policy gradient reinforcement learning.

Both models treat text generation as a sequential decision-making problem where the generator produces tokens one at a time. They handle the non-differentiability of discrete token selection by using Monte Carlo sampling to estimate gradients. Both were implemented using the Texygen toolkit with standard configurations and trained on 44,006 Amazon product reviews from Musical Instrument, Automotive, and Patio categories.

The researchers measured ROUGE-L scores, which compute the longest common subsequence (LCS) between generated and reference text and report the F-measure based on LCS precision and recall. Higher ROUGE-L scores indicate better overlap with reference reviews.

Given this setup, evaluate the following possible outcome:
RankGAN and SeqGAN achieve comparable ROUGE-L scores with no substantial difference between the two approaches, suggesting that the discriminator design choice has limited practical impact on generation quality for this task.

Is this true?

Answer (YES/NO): YES